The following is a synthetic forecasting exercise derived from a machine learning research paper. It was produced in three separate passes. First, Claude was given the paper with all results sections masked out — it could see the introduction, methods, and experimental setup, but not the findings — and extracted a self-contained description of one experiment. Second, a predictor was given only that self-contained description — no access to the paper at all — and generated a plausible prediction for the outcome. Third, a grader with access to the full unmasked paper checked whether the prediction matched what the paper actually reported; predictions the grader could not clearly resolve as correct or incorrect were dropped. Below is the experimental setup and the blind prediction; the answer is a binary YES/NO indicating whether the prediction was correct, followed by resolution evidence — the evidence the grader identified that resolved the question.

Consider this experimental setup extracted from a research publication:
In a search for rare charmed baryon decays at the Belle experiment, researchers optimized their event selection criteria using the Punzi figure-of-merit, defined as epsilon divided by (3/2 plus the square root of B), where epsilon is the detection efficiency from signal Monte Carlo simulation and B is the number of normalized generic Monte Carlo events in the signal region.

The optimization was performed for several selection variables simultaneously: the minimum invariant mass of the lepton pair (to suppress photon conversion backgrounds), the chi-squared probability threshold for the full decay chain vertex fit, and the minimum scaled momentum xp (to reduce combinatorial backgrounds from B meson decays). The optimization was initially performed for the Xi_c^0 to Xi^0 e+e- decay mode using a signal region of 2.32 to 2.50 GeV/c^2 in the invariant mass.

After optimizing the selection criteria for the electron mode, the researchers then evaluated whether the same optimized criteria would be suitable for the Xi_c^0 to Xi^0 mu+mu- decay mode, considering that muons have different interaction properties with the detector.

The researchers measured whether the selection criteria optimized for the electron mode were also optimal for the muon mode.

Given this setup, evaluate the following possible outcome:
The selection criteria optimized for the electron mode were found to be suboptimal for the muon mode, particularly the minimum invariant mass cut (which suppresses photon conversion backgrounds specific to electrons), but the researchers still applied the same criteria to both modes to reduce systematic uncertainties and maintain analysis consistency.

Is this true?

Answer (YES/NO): NO